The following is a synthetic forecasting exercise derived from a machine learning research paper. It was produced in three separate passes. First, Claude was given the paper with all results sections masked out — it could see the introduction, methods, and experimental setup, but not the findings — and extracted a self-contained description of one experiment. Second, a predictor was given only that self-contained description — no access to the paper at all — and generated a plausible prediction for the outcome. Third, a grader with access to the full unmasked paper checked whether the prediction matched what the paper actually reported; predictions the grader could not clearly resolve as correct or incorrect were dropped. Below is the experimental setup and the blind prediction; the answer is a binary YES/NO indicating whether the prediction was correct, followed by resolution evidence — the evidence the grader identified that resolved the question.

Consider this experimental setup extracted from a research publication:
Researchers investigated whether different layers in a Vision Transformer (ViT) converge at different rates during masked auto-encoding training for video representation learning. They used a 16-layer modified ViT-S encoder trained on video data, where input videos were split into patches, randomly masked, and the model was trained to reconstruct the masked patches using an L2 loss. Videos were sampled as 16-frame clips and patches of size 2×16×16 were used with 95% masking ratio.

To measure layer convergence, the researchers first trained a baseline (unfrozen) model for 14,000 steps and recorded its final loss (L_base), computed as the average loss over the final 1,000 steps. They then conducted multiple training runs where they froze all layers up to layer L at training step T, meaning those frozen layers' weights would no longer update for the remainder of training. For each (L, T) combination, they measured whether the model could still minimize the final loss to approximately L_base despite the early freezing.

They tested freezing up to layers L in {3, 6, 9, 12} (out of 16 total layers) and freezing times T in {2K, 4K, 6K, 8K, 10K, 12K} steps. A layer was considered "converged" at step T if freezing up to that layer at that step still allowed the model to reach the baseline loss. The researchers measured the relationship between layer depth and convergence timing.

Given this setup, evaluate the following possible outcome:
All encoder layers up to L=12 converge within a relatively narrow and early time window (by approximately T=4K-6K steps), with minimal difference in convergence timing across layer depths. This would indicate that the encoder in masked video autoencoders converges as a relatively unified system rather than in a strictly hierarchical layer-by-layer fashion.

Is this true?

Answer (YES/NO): NO